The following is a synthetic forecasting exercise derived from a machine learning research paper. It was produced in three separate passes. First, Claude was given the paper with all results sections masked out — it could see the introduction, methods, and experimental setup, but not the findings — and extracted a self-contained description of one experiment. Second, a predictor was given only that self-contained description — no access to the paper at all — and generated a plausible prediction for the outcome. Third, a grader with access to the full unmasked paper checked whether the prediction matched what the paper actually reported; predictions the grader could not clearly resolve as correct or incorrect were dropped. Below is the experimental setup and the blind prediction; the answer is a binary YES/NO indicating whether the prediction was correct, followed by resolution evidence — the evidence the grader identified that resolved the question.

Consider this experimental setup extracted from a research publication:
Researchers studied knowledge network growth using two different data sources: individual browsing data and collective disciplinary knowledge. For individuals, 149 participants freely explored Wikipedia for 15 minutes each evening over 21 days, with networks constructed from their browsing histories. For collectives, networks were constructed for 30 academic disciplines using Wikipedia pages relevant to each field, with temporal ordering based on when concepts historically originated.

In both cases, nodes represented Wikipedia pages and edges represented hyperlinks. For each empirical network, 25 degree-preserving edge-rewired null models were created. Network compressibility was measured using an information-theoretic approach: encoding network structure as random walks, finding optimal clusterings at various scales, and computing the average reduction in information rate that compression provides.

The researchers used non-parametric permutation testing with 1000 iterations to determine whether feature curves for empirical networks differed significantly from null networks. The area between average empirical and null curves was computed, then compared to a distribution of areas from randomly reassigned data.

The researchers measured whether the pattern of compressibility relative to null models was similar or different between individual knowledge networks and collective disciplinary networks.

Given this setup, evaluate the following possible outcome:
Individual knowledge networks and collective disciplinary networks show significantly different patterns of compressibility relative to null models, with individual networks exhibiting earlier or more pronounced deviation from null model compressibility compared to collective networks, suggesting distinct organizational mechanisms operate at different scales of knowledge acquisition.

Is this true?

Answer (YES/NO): YES